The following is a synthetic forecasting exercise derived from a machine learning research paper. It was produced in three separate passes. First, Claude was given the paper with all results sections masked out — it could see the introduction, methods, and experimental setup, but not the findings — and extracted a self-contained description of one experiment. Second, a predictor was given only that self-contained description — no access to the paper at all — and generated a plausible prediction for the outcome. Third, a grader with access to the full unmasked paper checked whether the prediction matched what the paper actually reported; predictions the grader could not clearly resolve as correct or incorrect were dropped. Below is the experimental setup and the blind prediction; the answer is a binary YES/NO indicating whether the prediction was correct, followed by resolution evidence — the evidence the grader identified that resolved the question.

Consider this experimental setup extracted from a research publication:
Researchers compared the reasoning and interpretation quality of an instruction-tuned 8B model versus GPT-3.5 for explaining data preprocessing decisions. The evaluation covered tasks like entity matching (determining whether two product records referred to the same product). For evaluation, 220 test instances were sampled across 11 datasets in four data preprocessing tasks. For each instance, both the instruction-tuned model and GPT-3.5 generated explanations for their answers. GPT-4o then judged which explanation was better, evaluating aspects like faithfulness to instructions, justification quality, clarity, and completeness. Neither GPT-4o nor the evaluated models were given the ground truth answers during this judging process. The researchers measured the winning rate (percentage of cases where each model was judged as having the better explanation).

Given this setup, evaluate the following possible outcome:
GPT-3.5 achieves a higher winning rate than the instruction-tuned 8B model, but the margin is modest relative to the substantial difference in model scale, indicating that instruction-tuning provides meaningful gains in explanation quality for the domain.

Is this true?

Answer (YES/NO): NO